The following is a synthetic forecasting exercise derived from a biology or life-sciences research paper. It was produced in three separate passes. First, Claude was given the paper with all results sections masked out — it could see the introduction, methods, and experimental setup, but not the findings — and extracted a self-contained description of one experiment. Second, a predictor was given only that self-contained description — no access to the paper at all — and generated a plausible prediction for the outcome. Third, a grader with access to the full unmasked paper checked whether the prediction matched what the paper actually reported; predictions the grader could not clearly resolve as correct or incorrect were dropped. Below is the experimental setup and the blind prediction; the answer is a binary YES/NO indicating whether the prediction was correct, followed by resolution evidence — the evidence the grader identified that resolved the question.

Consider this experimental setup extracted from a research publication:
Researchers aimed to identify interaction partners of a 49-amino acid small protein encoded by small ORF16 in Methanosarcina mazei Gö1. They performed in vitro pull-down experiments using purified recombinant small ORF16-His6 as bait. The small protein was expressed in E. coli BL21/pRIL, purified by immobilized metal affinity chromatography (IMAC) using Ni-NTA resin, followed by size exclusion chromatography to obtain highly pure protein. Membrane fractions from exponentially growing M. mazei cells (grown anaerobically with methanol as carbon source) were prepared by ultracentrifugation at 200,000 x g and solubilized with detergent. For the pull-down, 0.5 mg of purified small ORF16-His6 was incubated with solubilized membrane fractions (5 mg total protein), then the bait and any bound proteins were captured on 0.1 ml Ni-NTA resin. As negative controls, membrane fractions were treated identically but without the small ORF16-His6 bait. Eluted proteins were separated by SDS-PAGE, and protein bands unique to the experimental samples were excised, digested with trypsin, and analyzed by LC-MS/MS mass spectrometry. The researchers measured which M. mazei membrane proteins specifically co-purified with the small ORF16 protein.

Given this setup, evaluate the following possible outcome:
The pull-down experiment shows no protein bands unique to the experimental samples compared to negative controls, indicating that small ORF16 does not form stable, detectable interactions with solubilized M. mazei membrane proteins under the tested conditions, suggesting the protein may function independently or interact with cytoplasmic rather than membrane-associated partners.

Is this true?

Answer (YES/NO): NO